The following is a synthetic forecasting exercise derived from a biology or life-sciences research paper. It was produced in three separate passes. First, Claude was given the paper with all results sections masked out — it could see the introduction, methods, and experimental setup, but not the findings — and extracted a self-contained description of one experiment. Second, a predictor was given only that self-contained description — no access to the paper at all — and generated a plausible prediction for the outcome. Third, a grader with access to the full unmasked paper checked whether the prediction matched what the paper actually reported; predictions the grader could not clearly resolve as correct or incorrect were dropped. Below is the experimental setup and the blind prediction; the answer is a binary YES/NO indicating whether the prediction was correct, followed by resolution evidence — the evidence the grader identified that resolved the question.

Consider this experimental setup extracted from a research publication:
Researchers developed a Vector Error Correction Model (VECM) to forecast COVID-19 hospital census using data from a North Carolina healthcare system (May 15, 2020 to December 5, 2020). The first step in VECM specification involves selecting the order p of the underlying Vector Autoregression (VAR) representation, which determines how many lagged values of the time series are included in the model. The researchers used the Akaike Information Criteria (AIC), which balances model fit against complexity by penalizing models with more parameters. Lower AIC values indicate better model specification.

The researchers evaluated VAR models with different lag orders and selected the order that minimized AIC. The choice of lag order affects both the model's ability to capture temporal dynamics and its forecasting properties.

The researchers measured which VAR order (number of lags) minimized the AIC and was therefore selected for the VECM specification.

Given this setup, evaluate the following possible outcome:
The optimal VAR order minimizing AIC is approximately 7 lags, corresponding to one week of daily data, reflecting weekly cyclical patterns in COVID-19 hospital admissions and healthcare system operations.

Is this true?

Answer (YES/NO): NO